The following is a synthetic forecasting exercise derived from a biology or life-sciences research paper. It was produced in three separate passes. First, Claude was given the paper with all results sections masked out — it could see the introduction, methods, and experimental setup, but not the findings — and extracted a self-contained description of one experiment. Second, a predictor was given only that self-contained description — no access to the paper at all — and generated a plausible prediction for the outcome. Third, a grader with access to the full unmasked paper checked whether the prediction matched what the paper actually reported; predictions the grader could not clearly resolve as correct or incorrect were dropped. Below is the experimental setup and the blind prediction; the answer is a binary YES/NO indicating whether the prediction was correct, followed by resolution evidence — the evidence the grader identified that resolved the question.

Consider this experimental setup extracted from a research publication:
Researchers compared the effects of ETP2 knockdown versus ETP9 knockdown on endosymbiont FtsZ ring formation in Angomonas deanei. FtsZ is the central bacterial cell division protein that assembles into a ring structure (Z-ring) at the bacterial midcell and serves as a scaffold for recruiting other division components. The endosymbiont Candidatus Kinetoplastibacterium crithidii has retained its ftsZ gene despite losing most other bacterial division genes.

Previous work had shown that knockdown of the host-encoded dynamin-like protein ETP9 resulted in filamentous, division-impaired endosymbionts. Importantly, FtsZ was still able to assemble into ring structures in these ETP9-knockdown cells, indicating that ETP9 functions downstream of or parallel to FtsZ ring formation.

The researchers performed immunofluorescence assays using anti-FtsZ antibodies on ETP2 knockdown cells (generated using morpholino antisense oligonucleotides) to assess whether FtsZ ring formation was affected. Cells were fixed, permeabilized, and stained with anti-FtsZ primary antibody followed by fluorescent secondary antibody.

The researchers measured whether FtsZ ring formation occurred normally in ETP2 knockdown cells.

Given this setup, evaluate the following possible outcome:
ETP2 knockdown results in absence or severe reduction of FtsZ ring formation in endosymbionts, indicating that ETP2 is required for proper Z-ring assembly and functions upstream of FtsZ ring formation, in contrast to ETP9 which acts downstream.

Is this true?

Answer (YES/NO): NO